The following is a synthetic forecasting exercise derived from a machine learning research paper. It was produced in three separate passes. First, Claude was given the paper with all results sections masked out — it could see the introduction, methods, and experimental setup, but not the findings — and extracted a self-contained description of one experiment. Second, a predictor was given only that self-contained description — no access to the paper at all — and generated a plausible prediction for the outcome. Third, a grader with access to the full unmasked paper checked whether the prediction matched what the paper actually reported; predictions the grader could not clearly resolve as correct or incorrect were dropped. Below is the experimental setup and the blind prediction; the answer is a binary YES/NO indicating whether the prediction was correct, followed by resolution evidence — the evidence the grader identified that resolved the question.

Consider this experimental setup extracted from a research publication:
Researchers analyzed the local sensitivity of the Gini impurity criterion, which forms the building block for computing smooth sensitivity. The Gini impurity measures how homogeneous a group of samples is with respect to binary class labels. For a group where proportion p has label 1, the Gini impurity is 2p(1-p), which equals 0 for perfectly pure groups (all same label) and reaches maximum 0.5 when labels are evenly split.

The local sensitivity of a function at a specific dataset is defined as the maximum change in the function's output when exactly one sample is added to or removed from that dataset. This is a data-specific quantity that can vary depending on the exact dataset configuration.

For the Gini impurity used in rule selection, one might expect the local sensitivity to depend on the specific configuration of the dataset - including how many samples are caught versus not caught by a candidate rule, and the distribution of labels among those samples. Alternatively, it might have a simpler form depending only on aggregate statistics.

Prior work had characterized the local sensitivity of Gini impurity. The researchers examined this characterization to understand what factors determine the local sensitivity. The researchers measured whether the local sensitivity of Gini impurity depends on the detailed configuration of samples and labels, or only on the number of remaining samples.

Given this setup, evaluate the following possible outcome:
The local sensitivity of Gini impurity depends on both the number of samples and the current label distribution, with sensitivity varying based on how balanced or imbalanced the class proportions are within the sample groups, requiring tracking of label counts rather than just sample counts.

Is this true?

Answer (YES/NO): NO